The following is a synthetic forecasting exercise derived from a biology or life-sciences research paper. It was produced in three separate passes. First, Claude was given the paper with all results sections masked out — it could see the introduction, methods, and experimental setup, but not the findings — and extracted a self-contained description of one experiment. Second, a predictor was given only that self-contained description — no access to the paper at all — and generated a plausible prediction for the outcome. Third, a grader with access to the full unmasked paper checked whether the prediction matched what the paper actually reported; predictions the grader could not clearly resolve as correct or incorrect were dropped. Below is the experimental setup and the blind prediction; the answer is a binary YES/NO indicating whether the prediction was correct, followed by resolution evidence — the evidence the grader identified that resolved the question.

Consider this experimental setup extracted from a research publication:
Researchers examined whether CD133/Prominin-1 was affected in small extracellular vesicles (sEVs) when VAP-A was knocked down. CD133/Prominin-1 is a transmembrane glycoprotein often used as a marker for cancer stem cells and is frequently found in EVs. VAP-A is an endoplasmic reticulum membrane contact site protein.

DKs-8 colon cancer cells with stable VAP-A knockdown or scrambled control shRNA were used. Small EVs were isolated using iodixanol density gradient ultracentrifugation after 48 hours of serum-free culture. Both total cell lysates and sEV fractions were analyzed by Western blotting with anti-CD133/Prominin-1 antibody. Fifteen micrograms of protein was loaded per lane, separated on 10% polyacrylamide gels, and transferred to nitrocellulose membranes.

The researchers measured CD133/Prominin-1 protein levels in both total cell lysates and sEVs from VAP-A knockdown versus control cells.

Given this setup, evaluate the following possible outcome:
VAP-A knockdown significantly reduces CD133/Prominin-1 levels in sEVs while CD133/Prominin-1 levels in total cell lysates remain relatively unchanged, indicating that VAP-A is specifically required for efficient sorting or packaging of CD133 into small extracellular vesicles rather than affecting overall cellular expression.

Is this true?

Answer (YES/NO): YES